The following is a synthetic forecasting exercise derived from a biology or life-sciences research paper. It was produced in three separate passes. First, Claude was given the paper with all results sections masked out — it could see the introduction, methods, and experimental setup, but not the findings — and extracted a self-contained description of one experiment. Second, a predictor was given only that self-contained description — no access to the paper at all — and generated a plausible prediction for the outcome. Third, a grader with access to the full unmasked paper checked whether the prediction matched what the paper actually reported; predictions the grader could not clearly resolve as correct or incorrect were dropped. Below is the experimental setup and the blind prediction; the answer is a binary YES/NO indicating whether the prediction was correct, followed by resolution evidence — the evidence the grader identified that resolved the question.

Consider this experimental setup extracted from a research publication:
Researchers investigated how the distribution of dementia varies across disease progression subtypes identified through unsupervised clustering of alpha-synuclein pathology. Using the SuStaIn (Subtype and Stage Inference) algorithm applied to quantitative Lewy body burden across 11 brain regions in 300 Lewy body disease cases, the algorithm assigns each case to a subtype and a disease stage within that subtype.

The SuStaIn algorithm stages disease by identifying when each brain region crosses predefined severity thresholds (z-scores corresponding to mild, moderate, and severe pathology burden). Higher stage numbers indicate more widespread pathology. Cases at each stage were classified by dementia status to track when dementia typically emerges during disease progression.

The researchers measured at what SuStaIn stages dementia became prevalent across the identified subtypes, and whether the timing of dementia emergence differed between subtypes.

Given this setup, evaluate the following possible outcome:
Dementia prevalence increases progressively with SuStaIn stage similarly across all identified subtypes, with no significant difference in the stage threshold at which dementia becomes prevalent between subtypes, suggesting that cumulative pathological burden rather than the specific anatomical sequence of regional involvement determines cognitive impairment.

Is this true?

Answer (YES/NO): NO